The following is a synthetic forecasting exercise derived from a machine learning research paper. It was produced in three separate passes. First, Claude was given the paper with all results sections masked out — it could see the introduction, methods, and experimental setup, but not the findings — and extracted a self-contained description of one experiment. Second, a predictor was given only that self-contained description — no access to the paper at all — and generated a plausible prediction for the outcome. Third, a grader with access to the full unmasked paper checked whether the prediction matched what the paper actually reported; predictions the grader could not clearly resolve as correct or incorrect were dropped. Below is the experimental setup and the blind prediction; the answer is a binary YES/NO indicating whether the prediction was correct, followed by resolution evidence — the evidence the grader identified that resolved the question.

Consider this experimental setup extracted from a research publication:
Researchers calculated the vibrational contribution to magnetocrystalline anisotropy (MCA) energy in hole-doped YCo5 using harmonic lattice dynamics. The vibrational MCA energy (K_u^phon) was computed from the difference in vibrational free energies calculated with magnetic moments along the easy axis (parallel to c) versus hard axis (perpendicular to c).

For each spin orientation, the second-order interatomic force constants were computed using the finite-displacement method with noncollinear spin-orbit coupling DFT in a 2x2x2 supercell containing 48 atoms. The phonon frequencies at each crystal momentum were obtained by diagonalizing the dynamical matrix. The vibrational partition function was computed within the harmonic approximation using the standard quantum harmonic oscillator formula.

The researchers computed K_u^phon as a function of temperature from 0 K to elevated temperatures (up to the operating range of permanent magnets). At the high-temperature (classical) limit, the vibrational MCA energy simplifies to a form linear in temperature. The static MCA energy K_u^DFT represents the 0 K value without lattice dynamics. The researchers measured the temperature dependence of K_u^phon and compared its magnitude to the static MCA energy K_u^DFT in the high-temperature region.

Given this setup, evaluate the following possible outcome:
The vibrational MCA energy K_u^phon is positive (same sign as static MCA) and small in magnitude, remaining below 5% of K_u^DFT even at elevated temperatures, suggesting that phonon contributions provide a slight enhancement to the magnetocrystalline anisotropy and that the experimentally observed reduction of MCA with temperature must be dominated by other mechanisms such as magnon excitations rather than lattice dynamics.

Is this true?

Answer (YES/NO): NO